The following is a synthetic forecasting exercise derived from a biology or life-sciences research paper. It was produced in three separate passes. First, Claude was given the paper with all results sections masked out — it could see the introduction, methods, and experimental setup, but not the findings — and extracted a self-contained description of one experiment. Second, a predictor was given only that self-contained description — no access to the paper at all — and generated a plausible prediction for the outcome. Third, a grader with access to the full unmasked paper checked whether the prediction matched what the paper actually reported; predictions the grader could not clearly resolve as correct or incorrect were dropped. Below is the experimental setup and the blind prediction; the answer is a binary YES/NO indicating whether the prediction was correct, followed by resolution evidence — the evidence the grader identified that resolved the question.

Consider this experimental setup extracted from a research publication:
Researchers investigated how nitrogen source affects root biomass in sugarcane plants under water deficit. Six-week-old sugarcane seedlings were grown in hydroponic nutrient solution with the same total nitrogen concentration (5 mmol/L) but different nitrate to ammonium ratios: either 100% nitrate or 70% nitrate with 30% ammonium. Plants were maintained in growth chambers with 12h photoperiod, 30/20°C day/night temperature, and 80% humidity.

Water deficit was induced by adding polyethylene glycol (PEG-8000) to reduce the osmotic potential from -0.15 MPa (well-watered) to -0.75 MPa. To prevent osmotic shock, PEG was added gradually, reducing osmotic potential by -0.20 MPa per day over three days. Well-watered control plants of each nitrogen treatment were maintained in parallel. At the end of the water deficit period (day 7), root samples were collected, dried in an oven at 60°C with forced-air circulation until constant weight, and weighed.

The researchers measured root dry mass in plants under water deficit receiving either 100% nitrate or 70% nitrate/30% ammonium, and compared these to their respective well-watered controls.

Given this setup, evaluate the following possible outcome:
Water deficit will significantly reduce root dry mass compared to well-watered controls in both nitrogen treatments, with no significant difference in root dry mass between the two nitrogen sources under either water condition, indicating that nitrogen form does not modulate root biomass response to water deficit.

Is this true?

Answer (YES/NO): NO